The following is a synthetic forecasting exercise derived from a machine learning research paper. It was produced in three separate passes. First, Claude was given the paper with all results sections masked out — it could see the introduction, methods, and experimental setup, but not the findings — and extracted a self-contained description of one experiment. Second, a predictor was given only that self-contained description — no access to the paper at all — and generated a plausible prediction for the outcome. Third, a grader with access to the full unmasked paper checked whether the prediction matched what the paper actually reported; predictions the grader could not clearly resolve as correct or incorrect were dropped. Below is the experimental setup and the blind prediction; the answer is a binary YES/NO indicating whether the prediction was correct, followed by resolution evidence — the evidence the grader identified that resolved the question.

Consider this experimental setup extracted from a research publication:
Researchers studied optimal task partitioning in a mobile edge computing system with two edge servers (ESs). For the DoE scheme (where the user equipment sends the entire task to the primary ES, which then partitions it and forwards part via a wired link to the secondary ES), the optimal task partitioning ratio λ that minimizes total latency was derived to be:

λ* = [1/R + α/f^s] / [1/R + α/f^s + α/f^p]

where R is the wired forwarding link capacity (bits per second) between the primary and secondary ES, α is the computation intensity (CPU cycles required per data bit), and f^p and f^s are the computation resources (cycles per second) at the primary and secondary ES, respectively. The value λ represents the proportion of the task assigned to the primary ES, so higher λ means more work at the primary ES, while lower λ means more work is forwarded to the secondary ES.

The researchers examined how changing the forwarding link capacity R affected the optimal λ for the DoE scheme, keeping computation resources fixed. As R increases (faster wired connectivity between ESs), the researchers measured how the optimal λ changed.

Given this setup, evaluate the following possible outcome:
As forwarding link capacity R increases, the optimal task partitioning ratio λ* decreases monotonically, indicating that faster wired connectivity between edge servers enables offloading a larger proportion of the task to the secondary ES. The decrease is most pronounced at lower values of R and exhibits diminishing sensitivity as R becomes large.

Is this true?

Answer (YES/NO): YES